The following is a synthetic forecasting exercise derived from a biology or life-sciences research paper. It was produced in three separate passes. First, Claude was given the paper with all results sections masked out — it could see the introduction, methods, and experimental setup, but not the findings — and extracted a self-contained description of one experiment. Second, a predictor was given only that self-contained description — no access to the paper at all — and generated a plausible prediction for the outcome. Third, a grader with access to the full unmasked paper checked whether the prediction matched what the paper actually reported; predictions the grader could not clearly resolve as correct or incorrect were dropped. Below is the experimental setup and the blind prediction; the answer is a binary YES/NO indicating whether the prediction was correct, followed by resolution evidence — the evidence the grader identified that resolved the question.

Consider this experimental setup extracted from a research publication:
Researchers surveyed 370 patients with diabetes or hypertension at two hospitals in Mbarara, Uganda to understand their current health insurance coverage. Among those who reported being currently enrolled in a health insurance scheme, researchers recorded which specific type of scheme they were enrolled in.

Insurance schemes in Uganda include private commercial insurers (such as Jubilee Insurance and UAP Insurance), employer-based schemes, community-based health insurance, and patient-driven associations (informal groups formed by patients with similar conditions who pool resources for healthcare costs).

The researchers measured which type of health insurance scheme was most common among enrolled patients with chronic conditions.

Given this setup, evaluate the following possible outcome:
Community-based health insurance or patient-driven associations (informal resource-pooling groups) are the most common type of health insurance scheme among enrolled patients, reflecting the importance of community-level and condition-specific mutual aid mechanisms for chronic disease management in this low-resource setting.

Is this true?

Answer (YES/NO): YES